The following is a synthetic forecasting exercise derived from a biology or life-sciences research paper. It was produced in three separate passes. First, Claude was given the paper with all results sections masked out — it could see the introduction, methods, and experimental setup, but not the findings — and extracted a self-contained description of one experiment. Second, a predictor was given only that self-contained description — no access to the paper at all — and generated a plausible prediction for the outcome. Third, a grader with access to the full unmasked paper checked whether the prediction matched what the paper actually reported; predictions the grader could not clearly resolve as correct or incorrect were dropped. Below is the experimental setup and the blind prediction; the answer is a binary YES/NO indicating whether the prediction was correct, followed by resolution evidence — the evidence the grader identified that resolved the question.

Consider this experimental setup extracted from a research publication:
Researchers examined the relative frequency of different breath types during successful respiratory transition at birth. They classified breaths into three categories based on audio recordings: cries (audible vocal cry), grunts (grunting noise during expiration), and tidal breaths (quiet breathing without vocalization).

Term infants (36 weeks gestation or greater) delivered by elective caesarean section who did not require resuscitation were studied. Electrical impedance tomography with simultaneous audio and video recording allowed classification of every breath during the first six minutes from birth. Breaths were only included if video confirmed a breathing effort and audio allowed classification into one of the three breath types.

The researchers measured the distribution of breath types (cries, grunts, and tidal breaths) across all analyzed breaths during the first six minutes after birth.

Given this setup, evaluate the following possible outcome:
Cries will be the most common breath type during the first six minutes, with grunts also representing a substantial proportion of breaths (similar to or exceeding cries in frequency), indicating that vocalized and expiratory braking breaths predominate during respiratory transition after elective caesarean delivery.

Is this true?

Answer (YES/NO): NO